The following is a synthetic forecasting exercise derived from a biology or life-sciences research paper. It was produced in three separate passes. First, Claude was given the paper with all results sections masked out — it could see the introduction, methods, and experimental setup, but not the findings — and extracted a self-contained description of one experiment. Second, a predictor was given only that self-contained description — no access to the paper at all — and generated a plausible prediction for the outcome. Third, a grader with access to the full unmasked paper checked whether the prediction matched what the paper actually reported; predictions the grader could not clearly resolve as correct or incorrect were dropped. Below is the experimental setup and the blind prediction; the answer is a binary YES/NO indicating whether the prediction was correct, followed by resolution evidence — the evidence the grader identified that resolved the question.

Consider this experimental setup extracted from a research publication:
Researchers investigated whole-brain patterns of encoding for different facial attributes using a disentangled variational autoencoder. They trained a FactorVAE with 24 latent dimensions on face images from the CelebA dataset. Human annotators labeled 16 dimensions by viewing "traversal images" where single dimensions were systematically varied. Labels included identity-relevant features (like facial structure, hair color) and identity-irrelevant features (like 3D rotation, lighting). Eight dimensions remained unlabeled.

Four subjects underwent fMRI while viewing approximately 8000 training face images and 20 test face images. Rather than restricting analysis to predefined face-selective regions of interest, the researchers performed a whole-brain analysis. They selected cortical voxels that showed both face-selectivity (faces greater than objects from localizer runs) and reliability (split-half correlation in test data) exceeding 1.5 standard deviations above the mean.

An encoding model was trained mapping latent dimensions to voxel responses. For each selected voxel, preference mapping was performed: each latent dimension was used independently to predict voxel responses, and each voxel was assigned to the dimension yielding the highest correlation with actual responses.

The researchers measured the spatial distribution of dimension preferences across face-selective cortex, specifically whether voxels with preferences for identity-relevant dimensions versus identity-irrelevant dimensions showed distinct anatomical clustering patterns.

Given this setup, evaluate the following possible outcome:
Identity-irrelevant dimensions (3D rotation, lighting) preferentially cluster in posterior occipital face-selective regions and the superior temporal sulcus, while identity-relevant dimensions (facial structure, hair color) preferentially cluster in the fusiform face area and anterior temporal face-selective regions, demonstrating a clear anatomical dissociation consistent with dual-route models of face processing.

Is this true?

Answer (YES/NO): NO